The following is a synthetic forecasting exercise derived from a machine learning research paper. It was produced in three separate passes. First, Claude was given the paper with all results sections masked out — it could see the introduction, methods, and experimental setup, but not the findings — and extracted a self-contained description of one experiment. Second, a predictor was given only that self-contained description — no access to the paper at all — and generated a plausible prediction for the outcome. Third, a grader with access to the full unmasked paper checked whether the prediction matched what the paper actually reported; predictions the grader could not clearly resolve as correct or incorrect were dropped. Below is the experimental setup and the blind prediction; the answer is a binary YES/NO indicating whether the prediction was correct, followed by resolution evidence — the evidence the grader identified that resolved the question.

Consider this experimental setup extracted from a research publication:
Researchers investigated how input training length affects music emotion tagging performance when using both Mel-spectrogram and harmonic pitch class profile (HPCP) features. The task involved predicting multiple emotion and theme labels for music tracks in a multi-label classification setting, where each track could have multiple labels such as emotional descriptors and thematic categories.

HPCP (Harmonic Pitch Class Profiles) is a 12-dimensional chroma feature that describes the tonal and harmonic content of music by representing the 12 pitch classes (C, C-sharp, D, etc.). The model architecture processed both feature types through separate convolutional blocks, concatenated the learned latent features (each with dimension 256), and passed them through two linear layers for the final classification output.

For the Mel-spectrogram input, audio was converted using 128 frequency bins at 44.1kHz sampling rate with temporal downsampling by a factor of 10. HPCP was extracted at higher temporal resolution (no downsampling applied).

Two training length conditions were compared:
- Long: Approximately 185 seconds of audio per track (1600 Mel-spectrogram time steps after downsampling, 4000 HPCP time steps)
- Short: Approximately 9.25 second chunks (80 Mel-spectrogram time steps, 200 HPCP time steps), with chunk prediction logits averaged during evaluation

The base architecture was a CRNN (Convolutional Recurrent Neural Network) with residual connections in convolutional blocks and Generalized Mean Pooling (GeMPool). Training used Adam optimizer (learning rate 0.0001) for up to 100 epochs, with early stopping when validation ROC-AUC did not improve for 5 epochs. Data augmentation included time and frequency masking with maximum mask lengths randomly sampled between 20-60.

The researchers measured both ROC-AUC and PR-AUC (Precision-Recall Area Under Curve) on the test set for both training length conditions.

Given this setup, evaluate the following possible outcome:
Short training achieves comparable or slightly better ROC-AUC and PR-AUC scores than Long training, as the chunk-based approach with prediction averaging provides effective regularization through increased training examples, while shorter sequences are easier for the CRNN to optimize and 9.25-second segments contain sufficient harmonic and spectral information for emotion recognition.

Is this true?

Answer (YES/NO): NO